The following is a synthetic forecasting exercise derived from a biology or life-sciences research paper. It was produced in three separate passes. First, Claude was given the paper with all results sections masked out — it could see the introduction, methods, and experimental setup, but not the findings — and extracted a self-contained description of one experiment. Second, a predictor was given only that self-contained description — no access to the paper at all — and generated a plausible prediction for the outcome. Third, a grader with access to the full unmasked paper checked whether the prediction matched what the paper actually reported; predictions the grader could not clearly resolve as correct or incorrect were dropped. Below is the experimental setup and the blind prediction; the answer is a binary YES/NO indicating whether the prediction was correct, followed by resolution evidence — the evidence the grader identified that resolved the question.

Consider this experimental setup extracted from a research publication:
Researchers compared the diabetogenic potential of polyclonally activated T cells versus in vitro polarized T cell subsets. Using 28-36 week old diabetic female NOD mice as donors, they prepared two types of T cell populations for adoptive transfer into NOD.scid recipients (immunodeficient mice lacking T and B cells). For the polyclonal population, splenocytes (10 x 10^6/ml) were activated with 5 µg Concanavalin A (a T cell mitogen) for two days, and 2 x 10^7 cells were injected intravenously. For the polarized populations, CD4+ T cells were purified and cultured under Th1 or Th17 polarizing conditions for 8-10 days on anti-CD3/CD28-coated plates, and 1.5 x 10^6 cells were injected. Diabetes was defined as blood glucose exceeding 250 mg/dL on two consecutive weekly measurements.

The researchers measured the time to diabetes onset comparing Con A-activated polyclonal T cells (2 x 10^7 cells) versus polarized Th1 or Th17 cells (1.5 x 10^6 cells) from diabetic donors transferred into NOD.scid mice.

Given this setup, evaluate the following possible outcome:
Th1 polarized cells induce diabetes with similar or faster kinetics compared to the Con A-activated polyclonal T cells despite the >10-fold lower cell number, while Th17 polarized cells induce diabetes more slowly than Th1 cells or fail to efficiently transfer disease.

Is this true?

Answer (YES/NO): NO